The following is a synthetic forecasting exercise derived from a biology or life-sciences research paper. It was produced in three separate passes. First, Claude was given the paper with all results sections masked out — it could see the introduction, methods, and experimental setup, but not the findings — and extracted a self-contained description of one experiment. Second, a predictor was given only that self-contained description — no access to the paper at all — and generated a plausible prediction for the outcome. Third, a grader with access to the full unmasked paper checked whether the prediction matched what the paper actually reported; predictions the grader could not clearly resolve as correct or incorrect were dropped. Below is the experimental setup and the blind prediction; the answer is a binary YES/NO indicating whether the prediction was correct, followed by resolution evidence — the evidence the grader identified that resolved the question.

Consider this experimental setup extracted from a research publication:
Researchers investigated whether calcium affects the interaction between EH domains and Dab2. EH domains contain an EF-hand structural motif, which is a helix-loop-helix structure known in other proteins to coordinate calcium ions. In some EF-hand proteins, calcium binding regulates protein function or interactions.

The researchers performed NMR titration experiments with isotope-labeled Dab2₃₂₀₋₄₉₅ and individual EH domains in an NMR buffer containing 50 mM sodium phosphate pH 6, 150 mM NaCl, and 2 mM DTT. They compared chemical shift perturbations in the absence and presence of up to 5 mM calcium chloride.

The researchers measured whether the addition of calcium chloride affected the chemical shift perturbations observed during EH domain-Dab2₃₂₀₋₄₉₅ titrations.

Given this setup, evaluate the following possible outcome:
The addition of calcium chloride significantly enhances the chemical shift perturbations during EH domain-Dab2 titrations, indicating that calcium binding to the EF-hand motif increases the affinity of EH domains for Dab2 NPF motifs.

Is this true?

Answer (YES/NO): NO